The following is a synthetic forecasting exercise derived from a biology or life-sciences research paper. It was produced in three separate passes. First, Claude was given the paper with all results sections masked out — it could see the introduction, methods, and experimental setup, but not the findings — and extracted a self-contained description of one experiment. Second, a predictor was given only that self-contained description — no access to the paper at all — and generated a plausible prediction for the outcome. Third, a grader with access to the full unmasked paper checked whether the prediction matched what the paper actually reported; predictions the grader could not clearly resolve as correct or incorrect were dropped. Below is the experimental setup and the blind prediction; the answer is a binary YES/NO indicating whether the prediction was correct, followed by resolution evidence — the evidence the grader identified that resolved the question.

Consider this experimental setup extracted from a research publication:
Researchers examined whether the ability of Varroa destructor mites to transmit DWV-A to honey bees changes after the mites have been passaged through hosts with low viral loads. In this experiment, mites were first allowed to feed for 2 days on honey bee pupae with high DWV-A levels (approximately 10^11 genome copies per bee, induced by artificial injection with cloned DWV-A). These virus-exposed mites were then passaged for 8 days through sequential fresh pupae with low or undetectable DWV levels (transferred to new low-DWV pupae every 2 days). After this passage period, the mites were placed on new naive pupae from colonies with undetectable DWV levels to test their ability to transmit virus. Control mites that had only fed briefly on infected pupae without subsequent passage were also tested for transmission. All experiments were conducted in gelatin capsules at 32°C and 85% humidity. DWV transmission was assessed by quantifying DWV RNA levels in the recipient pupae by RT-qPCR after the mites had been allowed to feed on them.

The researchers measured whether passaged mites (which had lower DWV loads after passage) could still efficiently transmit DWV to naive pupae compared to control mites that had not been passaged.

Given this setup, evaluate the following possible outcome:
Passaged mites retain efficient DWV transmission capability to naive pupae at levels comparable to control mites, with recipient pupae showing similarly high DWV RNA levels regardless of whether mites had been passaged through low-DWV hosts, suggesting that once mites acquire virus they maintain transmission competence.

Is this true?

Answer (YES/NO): NO